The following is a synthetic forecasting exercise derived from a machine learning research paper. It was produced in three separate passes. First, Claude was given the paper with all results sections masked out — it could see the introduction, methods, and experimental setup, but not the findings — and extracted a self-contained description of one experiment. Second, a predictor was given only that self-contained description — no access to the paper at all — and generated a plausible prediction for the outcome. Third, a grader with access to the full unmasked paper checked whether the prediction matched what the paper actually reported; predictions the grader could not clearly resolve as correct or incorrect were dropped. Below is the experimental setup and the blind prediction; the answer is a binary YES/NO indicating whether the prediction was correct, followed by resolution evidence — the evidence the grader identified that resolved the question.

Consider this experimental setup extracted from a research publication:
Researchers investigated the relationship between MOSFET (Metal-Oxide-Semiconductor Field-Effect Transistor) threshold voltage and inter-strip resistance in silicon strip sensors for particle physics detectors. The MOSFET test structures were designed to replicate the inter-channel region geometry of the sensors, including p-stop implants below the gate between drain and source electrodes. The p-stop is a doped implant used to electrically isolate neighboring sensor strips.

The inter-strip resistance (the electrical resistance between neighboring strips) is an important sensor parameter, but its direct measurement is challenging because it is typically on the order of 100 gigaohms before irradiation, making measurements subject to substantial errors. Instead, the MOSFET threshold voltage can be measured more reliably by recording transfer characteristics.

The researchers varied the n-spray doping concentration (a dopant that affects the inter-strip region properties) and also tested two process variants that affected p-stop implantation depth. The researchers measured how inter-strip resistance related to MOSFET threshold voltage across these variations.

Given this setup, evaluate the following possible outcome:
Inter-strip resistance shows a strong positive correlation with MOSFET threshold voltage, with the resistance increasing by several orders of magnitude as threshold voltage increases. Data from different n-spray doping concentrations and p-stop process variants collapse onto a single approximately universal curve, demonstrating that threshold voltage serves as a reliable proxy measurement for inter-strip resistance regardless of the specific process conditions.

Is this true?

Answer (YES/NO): NO